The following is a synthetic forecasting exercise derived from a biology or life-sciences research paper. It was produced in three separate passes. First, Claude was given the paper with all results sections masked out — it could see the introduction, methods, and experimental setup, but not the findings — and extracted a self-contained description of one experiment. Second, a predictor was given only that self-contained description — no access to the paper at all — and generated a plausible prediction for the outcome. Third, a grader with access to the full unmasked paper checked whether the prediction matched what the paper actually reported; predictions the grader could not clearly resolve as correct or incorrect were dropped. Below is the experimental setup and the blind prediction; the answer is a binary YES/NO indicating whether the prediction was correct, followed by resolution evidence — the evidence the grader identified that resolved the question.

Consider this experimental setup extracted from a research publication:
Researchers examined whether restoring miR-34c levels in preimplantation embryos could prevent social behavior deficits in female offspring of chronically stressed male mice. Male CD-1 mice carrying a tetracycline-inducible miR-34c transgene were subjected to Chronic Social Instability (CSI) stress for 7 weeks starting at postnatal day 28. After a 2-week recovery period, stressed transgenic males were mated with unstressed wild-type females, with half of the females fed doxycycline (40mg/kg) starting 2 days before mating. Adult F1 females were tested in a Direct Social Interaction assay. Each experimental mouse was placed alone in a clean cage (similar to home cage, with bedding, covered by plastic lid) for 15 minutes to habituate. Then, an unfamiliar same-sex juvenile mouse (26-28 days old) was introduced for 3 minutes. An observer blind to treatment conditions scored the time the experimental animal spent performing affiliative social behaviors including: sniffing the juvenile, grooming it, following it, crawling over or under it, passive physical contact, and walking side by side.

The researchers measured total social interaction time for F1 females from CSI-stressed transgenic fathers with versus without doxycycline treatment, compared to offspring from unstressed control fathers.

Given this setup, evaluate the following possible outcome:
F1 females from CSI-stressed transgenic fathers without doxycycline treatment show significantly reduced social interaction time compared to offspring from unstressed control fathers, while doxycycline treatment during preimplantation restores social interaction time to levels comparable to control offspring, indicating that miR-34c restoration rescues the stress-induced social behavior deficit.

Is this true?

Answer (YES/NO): YES